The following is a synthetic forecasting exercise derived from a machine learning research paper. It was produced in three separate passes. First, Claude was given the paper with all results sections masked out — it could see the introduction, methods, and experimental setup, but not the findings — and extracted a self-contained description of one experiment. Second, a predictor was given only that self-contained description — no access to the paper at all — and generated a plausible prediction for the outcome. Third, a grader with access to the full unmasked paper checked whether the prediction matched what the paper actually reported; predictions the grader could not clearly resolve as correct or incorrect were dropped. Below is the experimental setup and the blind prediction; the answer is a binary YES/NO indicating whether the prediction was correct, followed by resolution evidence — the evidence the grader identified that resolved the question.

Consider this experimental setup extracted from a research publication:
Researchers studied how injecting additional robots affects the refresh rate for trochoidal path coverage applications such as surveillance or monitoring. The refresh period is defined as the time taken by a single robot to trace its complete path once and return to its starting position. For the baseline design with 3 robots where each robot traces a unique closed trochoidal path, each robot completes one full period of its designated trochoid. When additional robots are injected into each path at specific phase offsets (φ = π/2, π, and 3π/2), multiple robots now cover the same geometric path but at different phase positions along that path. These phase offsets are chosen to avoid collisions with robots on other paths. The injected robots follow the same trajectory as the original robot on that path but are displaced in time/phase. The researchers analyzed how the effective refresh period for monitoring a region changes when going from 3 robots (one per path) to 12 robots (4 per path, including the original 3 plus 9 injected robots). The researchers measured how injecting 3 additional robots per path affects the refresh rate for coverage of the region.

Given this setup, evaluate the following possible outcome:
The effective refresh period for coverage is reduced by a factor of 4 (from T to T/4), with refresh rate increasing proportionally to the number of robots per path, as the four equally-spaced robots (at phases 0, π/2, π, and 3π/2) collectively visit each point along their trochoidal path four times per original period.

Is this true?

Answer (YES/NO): YES